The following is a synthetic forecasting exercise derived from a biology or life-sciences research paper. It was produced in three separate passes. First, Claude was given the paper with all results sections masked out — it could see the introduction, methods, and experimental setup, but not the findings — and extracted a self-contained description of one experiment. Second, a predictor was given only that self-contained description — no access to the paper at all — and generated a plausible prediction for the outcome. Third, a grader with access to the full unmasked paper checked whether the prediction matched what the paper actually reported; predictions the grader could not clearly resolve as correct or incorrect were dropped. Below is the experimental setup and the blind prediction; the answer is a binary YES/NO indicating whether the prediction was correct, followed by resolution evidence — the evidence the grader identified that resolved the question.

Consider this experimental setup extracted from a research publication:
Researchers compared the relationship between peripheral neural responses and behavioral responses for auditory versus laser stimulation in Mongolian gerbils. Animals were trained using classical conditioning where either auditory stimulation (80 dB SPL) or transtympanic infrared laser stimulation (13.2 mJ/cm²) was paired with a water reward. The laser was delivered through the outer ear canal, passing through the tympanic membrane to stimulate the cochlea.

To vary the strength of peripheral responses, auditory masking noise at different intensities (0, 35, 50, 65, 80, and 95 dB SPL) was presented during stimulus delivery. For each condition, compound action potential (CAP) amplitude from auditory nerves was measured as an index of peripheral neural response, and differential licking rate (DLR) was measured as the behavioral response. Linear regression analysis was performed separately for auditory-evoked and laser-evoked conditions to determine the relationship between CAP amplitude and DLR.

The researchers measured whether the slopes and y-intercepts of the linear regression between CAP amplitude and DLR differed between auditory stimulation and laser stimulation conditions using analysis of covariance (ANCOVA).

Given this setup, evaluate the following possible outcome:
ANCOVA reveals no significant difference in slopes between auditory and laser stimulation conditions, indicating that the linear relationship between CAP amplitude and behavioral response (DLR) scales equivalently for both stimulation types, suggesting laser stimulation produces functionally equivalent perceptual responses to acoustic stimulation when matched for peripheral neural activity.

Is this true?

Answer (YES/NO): YES